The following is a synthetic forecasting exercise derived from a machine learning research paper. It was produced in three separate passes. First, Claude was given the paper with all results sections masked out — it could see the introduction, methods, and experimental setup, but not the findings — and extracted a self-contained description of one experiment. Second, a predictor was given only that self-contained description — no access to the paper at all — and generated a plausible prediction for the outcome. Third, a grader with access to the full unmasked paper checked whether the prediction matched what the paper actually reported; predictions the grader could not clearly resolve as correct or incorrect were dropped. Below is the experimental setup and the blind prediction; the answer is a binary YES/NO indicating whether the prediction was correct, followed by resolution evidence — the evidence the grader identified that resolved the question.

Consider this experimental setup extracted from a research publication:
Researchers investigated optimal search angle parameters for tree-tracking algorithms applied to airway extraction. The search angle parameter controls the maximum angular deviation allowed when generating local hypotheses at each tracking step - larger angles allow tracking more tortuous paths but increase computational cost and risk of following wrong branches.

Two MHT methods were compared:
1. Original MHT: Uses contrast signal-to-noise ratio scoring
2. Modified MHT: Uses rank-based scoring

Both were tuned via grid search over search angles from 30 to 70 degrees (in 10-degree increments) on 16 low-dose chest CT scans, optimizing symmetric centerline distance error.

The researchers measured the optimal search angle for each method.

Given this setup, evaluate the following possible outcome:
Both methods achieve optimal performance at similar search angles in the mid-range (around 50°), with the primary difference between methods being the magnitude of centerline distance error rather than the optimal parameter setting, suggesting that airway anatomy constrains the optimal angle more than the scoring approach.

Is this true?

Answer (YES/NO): NO